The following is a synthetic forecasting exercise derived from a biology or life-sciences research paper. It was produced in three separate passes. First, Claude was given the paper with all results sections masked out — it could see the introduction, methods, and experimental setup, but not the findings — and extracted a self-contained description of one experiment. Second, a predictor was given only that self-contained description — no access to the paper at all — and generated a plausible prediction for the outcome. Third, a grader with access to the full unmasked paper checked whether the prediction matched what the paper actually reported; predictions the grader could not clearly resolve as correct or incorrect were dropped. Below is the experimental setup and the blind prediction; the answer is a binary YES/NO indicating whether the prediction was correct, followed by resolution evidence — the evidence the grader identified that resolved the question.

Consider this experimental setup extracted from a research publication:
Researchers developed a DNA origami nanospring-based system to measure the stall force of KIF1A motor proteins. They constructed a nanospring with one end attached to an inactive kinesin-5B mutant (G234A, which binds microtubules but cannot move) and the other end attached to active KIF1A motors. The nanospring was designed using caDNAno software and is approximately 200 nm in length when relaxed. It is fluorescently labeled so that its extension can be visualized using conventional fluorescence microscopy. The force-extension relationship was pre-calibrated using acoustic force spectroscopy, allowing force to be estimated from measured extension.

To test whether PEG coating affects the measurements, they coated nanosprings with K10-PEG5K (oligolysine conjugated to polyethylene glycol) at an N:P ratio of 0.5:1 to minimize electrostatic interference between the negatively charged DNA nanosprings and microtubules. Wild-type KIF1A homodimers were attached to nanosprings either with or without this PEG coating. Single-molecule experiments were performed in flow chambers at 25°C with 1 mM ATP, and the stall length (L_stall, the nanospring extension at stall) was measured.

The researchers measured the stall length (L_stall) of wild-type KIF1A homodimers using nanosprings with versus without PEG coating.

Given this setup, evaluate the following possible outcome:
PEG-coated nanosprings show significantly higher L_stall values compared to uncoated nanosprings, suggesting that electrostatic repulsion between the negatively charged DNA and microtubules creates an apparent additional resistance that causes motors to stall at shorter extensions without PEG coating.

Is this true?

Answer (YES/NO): NO